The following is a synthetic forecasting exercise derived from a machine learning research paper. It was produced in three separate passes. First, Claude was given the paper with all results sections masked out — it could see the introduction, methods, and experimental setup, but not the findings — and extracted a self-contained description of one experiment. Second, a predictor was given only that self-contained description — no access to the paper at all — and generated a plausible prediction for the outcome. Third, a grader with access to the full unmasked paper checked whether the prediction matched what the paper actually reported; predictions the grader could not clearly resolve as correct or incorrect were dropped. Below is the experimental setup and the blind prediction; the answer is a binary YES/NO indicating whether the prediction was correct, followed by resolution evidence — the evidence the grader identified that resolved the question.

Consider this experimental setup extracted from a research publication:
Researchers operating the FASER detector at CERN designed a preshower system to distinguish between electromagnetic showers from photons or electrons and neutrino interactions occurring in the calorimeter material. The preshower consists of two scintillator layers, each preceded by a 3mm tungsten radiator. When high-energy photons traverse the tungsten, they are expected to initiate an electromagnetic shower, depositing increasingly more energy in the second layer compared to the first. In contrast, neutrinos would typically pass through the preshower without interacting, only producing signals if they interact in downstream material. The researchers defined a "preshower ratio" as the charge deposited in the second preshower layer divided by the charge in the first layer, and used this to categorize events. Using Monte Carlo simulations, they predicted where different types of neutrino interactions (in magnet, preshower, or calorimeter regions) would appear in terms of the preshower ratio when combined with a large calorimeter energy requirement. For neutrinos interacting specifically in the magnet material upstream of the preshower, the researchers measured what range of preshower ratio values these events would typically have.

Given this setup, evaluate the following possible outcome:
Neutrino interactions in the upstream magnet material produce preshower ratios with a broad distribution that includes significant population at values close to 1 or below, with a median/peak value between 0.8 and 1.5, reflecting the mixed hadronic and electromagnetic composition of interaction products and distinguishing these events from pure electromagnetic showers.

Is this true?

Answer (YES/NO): YES